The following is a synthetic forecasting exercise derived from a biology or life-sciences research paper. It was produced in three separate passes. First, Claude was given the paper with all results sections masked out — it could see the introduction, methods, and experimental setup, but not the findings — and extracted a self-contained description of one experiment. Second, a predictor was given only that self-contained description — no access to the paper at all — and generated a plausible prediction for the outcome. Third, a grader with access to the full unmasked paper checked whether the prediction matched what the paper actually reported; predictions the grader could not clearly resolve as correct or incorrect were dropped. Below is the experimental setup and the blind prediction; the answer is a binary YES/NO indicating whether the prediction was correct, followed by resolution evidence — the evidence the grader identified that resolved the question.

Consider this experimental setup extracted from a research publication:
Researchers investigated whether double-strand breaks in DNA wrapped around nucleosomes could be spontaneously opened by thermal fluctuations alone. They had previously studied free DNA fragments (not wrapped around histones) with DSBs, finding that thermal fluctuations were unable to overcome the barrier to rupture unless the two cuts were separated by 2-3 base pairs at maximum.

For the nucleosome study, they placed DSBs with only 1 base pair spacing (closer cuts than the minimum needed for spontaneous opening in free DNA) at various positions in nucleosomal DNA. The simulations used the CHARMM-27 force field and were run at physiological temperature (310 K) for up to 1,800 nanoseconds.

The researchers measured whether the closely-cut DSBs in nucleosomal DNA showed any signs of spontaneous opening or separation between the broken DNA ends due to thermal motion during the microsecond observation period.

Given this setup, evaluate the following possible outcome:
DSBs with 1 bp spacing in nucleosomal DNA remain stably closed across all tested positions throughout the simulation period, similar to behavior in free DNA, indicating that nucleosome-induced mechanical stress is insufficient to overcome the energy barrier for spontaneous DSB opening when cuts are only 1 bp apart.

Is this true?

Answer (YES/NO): NO